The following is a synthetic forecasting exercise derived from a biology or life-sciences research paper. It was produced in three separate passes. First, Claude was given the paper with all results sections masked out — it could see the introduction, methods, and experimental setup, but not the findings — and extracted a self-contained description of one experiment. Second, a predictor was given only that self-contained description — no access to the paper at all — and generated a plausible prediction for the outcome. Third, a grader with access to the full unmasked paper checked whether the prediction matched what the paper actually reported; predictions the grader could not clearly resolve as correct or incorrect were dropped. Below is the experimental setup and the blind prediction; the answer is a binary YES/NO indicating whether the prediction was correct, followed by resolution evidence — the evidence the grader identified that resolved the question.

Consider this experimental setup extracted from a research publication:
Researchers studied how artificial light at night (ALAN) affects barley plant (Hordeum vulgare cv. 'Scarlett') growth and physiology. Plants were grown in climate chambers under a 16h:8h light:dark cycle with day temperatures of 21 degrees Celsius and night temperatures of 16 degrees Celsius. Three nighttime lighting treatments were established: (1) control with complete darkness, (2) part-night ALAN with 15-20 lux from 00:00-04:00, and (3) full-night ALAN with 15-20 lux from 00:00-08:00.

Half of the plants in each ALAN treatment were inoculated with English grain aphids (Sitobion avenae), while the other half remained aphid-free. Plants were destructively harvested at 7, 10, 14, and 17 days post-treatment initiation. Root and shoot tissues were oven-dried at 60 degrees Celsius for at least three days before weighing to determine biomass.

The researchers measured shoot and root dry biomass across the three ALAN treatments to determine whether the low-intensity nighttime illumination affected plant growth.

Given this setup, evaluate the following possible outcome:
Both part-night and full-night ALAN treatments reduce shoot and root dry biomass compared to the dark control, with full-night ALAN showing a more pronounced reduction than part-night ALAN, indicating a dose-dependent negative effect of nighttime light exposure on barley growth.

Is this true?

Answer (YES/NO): NO